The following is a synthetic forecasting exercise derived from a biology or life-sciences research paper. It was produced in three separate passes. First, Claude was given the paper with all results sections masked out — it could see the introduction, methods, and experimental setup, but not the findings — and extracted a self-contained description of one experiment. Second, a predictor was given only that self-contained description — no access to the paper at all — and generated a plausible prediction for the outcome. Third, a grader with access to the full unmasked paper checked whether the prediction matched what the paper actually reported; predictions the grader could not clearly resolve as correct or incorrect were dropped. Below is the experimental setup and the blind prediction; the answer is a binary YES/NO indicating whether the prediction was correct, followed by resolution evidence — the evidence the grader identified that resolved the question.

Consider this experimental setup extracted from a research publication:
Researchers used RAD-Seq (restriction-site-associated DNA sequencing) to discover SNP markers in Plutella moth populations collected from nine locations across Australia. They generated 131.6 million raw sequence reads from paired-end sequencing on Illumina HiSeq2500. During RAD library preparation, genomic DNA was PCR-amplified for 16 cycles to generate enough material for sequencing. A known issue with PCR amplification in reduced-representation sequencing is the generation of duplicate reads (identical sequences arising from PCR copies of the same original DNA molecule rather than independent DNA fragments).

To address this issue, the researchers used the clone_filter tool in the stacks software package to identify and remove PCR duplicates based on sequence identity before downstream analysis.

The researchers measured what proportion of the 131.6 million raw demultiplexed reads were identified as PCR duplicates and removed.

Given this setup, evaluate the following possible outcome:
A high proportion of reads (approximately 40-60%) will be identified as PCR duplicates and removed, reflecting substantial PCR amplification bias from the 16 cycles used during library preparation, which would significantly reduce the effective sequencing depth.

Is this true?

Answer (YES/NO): NO